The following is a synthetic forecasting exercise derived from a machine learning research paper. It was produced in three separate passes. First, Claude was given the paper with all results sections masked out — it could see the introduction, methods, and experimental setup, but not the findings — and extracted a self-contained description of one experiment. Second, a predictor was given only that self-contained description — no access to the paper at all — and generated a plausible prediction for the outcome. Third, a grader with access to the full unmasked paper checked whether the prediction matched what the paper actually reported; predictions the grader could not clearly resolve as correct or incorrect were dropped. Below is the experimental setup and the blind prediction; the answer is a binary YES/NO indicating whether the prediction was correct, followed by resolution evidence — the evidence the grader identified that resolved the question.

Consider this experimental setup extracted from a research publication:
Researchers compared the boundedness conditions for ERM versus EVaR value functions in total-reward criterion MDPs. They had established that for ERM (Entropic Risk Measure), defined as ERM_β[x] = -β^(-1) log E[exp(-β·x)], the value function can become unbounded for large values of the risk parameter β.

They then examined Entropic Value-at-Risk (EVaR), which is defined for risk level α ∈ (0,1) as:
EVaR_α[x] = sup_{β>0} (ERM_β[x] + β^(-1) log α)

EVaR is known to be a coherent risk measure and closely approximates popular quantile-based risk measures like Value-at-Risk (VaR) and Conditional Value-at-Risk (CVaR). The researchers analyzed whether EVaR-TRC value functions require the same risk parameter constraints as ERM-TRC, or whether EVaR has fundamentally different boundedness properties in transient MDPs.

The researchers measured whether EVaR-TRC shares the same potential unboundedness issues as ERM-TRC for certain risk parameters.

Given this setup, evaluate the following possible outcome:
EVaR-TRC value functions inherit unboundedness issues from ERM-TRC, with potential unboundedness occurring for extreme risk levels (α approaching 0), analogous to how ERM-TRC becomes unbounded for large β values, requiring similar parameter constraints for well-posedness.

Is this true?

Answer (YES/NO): NO